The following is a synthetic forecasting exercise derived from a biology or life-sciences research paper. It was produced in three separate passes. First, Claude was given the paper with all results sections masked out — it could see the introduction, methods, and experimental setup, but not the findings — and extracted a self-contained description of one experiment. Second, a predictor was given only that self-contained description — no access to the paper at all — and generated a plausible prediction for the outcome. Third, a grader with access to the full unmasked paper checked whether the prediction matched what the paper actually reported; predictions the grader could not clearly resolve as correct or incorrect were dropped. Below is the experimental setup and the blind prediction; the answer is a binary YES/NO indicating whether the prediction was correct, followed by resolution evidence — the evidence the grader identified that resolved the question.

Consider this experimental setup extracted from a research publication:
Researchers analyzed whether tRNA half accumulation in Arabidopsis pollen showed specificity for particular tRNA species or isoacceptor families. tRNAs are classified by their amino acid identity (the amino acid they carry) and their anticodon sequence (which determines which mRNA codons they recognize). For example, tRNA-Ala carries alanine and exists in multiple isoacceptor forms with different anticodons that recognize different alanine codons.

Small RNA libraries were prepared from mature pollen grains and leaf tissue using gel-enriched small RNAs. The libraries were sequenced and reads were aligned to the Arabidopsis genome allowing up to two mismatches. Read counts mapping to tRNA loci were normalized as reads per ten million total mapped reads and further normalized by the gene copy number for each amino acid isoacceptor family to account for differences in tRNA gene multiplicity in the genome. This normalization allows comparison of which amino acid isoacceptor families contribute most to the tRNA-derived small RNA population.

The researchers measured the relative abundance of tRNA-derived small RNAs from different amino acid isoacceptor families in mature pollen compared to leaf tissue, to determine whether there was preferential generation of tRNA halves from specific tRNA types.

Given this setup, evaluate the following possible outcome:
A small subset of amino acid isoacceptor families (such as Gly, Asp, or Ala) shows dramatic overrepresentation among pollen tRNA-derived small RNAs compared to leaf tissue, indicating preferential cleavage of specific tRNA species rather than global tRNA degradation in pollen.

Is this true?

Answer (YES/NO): YES